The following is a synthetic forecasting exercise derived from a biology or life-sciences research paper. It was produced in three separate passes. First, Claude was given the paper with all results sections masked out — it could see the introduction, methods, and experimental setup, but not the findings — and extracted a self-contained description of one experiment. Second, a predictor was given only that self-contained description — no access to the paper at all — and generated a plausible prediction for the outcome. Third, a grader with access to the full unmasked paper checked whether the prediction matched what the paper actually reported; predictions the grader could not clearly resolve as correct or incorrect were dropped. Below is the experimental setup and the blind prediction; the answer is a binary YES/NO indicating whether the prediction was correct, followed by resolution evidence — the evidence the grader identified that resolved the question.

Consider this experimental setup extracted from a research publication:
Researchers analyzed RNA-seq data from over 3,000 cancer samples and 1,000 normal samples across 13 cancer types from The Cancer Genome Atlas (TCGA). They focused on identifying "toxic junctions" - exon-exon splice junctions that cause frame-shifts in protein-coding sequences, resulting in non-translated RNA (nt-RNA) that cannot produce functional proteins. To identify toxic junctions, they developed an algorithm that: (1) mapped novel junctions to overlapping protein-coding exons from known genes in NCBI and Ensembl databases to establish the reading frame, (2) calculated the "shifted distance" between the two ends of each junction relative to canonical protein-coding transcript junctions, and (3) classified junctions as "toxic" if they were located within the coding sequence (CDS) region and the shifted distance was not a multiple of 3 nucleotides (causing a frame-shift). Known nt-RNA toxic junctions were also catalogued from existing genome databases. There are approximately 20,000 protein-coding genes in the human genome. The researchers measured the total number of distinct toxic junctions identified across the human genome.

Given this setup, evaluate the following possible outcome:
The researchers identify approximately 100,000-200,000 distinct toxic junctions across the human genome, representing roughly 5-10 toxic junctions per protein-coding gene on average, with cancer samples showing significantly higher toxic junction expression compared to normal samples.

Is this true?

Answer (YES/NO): NO